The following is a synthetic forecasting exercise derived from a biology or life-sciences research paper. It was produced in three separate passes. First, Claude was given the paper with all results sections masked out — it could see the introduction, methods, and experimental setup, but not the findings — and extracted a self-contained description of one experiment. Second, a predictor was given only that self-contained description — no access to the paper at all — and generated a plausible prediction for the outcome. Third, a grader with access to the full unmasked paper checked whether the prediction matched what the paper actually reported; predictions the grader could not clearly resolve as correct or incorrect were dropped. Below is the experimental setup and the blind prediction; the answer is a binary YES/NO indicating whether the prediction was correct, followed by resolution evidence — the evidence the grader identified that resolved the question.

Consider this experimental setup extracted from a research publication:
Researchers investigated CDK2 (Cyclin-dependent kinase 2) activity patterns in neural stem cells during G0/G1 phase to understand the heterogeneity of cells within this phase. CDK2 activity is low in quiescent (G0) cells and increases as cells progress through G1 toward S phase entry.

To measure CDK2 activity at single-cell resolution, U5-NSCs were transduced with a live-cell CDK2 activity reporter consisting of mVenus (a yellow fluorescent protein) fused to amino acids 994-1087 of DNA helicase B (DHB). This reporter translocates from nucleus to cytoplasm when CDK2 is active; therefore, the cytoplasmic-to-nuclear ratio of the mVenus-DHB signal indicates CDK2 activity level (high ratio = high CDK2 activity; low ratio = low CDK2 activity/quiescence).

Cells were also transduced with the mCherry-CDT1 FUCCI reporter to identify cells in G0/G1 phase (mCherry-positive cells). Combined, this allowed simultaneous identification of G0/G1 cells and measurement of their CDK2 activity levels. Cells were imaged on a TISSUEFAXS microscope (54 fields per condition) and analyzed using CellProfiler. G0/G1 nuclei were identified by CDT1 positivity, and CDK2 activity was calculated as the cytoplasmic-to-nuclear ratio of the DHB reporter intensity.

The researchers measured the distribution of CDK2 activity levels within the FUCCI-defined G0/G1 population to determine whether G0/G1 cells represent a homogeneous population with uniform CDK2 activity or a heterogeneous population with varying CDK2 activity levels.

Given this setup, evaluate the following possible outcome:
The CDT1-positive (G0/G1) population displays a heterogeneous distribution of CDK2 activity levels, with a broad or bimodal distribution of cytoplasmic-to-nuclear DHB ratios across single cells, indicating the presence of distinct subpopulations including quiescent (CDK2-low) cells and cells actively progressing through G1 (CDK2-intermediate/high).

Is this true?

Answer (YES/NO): YES